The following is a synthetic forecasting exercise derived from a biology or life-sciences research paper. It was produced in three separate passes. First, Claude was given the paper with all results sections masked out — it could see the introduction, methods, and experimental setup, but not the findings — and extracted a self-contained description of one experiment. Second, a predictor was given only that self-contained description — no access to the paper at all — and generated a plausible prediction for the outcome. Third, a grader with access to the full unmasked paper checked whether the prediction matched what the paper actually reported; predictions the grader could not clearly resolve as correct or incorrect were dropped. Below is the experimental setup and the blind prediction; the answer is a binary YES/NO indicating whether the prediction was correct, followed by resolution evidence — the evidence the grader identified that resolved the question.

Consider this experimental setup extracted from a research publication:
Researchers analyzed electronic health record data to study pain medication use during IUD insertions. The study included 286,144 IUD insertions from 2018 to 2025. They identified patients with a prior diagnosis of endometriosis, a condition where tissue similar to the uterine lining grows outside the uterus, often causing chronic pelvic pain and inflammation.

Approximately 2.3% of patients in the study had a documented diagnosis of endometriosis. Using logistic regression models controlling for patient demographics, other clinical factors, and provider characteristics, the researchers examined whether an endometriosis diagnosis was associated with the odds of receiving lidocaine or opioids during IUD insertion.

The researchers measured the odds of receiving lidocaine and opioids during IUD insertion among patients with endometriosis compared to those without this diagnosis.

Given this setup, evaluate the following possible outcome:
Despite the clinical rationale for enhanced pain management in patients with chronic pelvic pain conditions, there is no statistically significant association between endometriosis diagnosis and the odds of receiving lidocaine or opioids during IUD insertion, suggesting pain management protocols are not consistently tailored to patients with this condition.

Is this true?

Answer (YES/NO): NO